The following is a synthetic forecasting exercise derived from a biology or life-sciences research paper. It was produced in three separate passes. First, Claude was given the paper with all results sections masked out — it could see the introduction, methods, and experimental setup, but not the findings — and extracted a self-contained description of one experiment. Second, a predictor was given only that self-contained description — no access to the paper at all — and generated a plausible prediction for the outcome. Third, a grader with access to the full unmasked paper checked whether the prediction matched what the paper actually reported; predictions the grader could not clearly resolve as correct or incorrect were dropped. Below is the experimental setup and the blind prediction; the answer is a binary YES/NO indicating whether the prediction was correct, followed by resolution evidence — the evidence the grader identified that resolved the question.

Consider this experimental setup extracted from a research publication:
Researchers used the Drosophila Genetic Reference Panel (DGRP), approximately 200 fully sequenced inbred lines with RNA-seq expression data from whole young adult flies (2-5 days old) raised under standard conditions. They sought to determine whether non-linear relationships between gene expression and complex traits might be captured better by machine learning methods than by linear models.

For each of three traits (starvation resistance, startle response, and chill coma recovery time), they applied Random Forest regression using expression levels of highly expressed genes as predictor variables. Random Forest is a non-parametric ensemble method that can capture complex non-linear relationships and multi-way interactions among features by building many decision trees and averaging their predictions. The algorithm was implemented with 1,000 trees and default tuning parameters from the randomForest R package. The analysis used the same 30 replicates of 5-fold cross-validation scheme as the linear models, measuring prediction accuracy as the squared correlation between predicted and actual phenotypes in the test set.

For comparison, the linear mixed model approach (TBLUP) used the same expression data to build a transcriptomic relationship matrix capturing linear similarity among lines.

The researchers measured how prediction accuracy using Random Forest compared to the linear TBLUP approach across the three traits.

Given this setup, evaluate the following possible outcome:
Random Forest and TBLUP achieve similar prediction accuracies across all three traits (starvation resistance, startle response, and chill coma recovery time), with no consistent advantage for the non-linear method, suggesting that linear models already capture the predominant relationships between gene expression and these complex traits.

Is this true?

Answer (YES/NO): YES